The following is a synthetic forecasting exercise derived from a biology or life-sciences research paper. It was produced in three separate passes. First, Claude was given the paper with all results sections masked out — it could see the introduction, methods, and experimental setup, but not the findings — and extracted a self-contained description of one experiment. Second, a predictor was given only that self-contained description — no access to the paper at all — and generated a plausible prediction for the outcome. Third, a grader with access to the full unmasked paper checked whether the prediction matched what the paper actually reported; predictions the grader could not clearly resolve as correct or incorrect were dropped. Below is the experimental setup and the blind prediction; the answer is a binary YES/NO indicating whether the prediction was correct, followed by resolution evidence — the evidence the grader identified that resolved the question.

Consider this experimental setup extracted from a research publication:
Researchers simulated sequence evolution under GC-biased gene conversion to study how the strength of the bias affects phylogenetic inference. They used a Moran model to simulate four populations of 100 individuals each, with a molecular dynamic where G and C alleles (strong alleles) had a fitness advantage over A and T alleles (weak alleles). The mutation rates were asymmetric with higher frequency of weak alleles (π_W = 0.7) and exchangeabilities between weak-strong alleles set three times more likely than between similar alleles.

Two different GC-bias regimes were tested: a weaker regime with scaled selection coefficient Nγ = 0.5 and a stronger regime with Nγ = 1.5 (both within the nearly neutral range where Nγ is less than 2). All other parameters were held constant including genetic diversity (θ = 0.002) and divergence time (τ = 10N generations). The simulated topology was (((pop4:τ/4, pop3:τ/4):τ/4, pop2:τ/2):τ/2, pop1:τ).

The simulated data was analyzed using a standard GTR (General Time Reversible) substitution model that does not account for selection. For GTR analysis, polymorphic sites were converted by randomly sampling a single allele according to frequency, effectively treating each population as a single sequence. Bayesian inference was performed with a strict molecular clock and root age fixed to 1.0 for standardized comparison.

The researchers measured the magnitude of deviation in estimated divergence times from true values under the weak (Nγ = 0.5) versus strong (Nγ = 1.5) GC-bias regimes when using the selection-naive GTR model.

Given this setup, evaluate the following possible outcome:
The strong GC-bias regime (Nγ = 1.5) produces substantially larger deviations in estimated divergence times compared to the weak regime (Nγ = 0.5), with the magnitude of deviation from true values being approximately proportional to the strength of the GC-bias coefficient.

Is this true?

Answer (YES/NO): NO